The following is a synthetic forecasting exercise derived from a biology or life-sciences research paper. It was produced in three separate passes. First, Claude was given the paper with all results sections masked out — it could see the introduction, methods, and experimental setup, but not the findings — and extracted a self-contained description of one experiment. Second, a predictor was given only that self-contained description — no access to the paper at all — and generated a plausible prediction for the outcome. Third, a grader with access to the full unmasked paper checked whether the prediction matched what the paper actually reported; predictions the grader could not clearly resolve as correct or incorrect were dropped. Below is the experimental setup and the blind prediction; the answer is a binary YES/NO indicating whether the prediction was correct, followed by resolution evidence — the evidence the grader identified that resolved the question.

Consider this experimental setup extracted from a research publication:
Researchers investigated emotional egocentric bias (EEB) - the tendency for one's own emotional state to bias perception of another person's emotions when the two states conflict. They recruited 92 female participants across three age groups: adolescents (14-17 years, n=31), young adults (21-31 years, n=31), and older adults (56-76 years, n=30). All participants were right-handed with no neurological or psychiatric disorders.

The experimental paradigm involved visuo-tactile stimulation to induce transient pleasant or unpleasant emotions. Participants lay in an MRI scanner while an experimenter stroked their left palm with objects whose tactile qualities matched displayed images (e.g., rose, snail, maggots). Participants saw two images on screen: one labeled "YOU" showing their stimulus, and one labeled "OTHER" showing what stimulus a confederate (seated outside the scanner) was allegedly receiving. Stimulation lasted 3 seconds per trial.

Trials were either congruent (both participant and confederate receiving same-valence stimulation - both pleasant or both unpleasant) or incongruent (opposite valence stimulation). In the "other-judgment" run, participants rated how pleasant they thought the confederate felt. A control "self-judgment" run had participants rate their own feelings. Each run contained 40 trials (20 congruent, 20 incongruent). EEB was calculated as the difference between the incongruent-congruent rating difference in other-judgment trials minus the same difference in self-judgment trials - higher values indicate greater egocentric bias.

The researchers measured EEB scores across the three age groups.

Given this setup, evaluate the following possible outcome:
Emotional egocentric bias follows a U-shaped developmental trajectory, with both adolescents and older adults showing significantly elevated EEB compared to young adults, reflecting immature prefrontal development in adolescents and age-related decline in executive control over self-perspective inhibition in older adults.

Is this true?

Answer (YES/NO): NO